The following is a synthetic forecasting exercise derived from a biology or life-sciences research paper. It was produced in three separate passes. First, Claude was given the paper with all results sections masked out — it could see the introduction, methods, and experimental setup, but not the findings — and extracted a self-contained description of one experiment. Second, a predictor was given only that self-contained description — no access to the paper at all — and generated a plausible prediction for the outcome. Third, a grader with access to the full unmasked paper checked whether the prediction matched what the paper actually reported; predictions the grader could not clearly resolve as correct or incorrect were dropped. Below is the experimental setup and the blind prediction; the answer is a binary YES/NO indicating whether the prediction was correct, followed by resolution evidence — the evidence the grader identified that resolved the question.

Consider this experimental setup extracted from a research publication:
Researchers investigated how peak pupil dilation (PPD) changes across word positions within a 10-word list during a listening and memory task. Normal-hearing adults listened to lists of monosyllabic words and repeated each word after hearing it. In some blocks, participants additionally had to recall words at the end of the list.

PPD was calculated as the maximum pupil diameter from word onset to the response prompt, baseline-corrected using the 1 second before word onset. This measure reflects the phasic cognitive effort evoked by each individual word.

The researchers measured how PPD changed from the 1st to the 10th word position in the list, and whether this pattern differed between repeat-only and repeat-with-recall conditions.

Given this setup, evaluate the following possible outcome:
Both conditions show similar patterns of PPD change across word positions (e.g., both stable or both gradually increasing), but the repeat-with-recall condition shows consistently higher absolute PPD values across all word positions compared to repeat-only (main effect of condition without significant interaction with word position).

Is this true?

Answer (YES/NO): NO